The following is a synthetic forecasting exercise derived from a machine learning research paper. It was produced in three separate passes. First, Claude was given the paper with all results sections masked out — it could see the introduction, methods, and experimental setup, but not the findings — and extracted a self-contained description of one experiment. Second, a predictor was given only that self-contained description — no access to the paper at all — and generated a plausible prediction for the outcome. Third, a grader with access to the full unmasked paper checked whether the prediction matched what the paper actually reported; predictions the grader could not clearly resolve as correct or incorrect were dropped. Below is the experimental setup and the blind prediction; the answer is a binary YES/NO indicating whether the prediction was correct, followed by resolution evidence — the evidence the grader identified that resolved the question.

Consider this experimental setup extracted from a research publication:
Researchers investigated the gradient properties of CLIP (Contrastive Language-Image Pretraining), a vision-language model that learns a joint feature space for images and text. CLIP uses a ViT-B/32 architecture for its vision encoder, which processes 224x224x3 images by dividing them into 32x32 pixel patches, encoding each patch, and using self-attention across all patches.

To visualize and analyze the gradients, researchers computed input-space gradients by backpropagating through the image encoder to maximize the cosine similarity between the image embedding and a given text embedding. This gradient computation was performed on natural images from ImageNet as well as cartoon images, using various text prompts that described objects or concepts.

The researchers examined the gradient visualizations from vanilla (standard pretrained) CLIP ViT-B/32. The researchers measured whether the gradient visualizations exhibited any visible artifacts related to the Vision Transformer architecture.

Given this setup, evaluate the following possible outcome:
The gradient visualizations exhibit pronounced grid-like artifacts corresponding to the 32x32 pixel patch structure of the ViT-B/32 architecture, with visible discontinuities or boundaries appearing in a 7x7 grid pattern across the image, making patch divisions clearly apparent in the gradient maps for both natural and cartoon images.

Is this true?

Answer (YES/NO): YES